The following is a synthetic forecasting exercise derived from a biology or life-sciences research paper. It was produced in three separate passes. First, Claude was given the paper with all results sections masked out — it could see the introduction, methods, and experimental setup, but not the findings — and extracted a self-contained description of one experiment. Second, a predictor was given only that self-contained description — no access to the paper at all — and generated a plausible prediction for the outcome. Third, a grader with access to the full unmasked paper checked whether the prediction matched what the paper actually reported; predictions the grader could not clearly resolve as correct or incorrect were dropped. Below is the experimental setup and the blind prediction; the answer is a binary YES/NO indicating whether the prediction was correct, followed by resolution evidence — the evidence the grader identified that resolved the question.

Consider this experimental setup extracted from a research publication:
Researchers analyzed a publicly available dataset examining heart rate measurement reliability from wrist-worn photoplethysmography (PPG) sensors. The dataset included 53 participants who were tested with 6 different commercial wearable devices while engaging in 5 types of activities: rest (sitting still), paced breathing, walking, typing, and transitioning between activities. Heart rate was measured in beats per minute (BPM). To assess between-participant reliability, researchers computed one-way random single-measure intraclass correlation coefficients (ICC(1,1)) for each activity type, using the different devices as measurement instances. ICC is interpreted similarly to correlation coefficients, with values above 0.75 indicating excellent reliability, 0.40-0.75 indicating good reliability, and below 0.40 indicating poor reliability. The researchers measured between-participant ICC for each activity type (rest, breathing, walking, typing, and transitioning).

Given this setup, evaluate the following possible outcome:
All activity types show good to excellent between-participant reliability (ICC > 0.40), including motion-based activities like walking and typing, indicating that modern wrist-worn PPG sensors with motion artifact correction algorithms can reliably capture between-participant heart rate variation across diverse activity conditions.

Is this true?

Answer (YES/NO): NO